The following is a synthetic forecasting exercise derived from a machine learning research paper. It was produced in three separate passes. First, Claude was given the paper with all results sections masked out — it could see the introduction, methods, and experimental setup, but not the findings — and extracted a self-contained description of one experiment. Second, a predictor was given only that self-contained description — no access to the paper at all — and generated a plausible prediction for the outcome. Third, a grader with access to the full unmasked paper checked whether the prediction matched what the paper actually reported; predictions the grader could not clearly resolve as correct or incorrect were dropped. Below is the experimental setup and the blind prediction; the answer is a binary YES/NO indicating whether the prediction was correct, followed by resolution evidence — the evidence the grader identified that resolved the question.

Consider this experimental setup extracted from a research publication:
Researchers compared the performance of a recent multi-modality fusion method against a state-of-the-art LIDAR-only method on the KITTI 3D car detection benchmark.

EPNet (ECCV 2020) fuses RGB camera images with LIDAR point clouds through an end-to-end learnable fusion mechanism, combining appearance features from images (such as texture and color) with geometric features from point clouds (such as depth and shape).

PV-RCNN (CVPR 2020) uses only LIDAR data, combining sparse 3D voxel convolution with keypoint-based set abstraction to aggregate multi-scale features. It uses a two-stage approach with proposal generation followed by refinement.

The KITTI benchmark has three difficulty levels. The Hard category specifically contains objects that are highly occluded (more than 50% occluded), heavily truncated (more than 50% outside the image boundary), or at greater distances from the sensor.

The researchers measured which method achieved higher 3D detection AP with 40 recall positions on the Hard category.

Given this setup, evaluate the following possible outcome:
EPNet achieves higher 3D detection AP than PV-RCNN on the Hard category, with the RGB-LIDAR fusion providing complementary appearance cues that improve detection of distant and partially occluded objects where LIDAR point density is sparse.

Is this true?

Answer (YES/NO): NO